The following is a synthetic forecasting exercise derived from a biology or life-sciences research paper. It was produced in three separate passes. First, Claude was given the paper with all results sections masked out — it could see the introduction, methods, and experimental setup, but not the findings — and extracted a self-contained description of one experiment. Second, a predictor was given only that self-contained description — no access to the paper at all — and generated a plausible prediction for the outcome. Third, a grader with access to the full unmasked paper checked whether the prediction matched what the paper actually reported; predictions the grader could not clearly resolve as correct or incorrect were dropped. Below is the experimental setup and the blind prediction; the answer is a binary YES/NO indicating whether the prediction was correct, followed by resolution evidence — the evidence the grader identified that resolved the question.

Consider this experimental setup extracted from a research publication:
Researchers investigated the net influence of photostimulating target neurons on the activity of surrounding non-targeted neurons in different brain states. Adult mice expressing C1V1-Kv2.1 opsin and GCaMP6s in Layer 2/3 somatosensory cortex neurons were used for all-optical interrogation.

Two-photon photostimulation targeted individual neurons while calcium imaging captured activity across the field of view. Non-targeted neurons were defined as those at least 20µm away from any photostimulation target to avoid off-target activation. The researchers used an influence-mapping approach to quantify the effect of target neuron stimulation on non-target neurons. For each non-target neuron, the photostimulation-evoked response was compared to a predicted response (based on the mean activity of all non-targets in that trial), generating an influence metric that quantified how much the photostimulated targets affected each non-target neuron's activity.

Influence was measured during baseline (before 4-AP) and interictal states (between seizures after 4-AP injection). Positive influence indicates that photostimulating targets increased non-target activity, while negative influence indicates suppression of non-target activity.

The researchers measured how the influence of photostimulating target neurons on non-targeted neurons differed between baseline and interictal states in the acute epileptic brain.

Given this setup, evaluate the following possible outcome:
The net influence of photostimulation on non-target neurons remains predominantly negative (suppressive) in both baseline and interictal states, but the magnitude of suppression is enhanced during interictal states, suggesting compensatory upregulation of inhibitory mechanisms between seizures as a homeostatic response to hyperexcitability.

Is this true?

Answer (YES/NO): NO